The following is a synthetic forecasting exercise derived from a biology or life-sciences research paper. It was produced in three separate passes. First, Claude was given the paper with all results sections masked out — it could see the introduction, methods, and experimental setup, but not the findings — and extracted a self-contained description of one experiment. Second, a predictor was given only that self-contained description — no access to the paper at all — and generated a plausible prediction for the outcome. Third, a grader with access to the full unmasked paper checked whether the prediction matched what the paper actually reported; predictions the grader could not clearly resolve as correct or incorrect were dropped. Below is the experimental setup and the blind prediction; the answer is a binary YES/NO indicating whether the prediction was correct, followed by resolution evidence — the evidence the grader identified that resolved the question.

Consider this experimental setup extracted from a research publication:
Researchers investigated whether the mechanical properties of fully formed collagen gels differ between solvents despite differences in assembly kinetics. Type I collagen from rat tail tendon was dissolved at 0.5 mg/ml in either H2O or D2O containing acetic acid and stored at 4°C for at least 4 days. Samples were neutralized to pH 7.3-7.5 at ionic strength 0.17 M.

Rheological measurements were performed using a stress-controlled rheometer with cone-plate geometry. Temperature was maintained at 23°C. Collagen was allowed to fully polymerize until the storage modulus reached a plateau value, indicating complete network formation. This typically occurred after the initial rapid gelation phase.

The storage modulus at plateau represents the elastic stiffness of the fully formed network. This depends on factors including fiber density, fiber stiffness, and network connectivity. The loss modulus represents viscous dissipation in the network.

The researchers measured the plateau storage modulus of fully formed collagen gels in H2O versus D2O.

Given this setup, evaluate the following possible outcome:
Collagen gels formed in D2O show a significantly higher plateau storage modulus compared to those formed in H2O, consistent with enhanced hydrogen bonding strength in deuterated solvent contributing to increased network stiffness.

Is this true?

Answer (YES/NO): NO